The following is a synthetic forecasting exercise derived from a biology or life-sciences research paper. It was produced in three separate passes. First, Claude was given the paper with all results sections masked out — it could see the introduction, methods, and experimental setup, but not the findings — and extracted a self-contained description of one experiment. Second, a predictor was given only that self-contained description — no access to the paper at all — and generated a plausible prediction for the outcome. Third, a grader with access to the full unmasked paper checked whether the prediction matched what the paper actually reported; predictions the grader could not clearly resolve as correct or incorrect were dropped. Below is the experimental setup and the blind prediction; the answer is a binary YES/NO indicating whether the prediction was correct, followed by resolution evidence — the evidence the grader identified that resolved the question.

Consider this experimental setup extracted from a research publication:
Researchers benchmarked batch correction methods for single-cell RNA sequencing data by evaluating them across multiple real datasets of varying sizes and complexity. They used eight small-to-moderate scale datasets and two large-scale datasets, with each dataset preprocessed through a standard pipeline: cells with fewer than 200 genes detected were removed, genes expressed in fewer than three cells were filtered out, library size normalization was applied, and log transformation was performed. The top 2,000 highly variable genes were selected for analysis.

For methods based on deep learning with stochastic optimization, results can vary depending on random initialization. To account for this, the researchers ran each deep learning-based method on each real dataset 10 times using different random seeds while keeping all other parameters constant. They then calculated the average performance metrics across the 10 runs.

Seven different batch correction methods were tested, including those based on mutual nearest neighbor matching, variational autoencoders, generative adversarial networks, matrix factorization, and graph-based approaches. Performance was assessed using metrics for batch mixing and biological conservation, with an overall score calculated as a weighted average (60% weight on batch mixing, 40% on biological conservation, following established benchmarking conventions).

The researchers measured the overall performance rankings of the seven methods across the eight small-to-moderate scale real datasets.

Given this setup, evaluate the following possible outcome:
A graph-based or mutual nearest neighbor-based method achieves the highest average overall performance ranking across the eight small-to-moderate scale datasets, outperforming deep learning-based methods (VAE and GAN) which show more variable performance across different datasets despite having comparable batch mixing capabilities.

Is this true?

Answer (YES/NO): NO